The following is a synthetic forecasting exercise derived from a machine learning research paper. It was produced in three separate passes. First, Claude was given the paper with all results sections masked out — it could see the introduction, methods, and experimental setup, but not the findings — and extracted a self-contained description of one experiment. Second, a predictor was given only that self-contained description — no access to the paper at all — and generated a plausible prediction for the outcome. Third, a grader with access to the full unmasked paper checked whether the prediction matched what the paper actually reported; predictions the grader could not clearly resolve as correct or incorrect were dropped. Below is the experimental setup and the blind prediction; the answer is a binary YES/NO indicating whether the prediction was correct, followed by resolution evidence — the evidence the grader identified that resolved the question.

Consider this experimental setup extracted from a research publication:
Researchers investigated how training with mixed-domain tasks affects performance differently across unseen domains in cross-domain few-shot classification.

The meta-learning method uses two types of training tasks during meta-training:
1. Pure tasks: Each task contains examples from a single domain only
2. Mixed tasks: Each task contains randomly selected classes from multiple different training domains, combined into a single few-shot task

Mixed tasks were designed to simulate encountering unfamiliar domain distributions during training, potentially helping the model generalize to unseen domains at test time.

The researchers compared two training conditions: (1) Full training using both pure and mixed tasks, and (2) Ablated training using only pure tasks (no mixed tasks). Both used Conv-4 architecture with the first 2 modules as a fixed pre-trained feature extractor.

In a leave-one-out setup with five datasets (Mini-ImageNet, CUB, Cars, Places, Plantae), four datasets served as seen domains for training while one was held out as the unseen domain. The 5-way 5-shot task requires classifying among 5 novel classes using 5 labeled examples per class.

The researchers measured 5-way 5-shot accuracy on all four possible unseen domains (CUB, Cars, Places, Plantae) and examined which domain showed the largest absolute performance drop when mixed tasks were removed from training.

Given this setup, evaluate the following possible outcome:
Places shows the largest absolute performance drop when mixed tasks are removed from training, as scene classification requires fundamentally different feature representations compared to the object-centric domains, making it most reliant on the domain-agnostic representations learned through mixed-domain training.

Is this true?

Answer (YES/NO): YES